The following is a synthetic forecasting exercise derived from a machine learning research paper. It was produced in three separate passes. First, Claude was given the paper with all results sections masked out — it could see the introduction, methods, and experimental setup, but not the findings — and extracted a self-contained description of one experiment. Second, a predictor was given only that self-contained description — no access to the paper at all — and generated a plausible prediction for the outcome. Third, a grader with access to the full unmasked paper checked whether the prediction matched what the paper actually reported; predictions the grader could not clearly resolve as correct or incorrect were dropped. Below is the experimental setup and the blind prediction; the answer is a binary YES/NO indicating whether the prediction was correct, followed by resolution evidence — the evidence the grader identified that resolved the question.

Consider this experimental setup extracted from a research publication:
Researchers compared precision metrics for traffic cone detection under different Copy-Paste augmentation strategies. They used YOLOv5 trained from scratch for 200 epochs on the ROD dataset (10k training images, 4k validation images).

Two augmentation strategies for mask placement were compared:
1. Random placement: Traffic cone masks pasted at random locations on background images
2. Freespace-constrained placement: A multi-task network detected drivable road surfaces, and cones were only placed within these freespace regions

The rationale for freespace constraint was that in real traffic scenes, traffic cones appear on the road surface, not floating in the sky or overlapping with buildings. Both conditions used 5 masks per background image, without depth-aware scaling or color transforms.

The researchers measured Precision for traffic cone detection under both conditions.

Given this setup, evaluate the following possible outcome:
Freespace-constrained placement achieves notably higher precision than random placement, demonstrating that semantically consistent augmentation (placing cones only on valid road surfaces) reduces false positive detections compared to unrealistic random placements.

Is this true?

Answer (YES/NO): NO